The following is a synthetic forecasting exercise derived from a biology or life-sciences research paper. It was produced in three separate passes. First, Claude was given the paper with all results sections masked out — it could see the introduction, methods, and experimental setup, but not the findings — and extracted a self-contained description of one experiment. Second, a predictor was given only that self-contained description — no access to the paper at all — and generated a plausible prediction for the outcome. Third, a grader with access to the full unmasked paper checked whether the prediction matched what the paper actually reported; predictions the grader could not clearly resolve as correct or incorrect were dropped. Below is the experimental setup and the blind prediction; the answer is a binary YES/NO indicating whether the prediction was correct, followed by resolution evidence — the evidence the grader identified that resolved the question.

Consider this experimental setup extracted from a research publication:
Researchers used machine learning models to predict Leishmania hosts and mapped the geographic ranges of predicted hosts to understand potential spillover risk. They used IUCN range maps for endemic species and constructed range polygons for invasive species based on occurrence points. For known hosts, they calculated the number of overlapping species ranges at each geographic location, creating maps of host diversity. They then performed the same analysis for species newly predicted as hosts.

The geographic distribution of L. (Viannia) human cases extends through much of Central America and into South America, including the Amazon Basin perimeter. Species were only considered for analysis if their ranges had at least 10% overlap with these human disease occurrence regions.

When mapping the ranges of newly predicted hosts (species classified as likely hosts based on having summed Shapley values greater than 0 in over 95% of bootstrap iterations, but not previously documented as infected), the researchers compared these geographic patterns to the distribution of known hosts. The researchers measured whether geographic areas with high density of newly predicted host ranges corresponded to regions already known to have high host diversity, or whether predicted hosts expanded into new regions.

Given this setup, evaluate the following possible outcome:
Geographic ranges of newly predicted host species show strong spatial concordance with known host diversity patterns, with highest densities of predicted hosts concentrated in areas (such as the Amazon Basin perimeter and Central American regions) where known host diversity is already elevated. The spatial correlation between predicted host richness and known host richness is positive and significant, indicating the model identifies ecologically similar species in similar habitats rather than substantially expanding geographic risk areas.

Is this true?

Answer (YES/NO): NO